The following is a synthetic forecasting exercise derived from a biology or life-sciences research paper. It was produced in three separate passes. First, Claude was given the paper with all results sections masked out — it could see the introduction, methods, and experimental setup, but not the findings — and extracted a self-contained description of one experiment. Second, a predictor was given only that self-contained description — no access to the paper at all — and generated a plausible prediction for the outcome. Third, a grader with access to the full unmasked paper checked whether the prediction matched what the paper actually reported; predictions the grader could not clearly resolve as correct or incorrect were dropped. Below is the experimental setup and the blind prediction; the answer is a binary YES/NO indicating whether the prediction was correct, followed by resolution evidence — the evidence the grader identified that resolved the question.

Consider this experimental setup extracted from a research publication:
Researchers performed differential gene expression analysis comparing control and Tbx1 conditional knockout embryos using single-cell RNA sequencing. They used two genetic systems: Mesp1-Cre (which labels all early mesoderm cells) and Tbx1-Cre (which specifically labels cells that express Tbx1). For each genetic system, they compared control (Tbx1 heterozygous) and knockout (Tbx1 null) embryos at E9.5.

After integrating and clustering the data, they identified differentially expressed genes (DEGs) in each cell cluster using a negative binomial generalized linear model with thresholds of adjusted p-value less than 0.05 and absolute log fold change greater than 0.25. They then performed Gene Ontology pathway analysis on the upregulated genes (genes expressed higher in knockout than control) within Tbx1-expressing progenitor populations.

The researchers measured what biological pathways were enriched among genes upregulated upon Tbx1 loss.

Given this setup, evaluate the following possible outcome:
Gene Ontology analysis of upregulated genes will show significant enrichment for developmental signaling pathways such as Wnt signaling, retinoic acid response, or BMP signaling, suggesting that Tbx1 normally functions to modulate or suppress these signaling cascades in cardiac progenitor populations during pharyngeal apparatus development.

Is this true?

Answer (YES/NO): NO